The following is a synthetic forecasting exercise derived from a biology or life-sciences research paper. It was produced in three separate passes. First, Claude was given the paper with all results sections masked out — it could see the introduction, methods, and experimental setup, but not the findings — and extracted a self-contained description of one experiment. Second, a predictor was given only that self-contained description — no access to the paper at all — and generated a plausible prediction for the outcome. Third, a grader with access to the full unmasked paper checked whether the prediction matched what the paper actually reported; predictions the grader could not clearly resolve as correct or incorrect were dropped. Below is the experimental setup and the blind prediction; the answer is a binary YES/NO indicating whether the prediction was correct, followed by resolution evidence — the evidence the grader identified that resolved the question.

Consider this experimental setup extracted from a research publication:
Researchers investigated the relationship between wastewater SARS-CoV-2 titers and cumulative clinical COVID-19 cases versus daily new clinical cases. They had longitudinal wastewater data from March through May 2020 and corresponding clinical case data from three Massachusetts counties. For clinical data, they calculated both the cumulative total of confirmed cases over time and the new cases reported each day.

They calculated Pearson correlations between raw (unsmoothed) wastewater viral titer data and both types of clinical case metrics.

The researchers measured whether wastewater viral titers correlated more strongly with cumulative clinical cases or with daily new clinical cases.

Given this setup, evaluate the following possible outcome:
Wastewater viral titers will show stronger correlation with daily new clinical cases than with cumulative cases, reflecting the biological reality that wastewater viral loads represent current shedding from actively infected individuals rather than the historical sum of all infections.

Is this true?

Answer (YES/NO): YES